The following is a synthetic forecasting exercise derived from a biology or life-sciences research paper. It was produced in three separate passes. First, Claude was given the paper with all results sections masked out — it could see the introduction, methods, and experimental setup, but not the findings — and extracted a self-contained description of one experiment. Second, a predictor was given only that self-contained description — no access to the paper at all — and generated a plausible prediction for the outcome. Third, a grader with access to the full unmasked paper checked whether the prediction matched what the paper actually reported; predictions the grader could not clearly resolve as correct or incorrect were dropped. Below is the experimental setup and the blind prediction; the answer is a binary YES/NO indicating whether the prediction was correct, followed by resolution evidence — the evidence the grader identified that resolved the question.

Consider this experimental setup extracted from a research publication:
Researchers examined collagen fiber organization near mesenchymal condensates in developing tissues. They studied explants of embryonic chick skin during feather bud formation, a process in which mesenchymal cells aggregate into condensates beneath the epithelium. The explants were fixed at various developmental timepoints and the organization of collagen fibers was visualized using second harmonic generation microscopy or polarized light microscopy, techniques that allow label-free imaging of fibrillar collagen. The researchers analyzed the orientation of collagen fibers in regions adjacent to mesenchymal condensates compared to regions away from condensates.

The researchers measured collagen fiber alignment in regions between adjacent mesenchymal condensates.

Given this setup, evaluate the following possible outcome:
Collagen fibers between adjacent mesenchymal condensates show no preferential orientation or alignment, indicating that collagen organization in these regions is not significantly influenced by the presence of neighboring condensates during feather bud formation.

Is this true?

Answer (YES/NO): NO